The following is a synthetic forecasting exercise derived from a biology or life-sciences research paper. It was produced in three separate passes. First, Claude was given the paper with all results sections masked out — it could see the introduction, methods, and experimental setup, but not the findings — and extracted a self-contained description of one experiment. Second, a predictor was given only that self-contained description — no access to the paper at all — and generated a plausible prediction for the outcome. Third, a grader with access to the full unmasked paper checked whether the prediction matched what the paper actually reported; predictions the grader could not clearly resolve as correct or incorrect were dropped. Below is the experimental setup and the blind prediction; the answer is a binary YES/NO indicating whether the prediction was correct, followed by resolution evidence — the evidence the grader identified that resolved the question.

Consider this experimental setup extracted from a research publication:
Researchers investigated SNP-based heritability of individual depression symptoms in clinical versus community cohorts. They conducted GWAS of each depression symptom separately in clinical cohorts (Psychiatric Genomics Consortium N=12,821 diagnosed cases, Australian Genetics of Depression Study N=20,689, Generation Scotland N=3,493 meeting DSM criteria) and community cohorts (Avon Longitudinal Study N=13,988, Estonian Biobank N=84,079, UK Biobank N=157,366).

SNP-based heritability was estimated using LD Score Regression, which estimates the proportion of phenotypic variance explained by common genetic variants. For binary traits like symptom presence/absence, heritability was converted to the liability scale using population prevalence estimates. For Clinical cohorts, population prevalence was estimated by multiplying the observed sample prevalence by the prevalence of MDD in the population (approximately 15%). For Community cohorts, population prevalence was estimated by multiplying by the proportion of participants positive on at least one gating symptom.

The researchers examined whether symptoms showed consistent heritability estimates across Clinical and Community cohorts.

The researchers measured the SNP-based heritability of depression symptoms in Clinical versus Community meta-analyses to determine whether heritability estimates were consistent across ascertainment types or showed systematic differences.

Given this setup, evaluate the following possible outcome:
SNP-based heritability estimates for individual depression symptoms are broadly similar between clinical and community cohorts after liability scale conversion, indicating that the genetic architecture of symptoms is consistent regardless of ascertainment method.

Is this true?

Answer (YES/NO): NO